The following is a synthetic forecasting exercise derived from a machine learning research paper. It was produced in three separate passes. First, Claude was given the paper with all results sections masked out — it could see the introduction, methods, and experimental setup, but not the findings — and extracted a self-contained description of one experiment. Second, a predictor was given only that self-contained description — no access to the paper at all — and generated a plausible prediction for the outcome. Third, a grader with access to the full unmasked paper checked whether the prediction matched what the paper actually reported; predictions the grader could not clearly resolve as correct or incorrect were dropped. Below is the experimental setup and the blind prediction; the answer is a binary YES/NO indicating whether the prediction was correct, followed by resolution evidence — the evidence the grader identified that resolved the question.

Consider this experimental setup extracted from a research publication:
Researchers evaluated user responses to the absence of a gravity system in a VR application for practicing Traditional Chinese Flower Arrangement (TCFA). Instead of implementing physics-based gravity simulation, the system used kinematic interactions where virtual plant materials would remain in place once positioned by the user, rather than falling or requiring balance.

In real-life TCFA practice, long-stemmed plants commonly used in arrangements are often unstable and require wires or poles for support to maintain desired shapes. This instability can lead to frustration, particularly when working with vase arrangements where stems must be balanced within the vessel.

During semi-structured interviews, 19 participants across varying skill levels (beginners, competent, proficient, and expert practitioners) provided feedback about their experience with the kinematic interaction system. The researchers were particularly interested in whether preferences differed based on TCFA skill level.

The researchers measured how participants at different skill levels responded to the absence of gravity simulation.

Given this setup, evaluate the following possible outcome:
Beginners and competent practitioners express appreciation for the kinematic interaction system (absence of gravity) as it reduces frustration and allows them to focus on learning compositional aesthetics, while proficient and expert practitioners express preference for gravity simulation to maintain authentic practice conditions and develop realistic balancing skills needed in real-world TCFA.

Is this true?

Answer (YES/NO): NO